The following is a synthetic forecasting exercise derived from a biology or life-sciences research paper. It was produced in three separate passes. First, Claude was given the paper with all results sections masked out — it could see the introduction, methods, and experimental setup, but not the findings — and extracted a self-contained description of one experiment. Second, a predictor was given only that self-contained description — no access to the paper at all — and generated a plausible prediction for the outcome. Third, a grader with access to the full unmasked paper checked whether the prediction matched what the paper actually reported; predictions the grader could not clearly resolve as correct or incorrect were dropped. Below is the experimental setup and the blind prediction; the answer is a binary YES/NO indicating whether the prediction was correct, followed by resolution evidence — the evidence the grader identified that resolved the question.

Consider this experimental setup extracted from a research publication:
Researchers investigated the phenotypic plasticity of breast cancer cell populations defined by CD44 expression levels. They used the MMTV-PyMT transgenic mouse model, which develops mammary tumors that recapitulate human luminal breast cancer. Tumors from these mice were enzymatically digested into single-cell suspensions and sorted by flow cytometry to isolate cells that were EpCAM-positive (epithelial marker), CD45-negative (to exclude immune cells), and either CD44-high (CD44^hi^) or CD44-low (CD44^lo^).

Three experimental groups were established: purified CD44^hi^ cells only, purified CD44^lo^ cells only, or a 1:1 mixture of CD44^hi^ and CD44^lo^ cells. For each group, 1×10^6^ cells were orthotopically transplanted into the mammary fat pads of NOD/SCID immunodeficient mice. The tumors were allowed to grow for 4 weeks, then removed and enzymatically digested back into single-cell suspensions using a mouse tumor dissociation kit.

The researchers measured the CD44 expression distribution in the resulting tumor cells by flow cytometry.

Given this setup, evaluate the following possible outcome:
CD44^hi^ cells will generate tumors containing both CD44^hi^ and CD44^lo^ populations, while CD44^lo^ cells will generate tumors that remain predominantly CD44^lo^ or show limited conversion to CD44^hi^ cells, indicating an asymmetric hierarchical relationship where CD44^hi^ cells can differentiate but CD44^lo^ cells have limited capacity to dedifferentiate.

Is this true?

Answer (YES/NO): NO